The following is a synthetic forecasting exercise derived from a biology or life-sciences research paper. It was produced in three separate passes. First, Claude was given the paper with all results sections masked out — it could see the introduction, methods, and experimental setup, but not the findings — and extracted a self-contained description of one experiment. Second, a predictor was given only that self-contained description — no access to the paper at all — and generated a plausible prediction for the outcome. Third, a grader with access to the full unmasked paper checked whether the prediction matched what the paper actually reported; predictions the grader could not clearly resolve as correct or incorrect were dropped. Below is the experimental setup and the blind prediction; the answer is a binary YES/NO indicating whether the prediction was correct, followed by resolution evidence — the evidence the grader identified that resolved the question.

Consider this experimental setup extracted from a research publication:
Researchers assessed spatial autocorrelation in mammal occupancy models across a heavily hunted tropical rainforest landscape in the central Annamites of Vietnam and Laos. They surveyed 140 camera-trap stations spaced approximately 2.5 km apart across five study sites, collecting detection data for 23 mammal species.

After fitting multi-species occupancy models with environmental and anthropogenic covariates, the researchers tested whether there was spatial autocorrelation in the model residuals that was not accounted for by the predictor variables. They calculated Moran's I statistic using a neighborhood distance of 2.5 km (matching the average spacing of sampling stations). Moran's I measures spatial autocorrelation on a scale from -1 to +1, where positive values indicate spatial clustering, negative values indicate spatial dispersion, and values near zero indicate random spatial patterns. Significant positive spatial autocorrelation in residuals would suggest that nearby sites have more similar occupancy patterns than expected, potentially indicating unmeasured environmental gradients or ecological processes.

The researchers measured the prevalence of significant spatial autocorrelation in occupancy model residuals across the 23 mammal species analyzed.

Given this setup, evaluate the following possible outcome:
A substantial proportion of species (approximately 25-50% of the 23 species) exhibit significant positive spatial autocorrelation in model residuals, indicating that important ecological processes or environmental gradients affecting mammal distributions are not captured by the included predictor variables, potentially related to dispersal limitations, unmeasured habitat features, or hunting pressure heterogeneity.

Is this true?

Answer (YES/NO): NO